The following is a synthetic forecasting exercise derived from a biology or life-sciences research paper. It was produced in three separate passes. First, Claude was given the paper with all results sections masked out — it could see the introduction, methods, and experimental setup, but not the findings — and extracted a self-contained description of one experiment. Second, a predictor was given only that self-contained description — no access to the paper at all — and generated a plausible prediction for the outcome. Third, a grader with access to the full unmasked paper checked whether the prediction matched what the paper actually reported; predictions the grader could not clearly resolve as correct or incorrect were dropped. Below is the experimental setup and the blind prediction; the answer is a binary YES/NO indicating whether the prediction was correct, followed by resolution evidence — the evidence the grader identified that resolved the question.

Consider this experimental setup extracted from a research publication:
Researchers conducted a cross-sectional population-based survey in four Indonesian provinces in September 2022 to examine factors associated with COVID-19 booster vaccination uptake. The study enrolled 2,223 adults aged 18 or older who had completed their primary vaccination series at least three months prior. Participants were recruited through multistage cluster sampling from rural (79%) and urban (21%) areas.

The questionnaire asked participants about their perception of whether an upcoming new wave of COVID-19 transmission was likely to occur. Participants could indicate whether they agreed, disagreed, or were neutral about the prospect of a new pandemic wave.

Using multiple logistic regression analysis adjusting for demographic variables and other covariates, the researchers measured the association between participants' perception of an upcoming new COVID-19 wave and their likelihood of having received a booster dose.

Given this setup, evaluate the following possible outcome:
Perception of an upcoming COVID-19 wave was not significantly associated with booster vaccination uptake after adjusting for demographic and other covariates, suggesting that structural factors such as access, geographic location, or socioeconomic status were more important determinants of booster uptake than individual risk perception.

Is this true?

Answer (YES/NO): NO